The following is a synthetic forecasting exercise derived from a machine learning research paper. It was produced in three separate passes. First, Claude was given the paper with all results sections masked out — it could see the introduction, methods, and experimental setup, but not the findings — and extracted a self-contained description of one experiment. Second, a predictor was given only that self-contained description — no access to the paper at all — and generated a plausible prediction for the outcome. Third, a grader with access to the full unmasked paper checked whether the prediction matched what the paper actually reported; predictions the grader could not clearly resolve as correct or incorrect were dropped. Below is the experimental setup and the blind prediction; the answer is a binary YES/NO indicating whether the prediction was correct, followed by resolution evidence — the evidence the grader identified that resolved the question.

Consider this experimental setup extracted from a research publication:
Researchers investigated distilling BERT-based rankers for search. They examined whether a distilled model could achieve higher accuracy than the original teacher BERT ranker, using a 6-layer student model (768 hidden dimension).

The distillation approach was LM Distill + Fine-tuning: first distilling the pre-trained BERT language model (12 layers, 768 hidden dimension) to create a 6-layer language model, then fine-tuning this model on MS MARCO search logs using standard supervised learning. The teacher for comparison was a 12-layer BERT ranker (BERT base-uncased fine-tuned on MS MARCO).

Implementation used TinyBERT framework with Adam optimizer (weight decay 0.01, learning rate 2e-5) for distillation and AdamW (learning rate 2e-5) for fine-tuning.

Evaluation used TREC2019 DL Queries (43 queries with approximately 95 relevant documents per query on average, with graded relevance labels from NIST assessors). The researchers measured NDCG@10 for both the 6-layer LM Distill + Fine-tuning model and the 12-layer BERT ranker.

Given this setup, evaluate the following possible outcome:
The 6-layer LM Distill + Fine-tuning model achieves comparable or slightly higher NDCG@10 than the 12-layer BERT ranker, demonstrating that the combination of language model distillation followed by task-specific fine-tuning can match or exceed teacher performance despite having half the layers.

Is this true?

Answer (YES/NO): YES